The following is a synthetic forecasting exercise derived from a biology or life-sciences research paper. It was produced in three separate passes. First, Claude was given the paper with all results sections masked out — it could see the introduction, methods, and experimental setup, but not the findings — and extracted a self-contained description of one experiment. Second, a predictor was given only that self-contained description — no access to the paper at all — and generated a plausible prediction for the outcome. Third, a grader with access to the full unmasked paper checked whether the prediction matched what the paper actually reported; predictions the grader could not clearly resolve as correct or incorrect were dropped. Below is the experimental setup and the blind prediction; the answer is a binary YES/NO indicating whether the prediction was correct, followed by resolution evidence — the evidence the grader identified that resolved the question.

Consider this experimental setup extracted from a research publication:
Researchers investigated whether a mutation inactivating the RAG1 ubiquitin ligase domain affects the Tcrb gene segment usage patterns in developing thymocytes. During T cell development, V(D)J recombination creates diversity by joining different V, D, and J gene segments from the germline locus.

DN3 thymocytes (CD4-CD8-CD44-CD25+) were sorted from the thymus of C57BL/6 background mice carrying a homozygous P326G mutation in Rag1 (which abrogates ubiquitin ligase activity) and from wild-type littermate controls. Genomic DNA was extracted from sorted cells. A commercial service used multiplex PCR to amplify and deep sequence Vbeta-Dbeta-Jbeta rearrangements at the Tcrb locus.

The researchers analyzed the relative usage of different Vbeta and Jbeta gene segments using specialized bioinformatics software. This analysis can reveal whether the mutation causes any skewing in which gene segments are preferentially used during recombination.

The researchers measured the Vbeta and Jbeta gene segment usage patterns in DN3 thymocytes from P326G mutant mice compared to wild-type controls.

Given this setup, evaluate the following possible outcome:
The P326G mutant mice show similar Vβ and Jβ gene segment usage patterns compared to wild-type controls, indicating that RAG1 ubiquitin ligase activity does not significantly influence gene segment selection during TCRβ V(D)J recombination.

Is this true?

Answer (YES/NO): YES